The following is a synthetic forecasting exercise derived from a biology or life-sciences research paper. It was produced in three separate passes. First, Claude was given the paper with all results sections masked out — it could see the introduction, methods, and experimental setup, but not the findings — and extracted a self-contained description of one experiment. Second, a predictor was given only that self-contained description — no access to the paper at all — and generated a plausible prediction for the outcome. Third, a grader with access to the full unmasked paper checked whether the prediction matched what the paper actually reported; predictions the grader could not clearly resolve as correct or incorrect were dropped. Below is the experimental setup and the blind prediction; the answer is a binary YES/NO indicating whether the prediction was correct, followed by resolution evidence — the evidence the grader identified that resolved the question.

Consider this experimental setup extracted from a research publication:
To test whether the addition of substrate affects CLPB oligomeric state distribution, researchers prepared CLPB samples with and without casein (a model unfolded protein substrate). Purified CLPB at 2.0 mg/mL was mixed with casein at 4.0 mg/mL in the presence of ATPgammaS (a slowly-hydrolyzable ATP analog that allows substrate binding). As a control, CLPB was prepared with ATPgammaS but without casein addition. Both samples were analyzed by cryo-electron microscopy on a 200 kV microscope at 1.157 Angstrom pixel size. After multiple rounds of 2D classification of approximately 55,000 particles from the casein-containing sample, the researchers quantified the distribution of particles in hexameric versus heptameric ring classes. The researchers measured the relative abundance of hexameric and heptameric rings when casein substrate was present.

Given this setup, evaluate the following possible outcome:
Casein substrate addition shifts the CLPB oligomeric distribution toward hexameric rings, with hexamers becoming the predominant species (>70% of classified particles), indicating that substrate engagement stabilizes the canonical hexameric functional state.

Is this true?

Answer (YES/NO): NO